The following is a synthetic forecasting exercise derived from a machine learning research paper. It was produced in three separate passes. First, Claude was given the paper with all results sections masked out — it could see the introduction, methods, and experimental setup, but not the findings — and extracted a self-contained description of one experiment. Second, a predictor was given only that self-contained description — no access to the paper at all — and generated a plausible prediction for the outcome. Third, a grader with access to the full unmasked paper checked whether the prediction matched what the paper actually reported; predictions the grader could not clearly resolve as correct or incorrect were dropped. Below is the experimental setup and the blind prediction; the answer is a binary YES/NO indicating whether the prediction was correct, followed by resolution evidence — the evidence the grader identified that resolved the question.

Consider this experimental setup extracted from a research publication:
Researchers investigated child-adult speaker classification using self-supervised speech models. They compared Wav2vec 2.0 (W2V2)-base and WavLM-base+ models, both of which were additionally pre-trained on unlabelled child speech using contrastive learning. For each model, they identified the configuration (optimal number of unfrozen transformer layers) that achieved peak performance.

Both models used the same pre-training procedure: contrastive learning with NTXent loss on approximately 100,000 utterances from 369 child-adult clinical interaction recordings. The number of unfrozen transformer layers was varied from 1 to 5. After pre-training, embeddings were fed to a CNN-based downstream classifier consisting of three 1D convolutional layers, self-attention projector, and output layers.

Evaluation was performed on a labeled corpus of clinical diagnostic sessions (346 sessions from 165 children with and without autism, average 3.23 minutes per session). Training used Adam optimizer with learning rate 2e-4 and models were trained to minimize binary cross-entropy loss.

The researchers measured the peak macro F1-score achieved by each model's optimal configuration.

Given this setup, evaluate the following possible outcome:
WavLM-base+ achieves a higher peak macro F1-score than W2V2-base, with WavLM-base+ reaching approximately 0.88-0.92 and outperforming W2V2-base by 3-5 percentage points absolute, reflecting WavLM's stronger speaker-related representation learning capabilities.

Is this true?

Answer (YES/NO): NO